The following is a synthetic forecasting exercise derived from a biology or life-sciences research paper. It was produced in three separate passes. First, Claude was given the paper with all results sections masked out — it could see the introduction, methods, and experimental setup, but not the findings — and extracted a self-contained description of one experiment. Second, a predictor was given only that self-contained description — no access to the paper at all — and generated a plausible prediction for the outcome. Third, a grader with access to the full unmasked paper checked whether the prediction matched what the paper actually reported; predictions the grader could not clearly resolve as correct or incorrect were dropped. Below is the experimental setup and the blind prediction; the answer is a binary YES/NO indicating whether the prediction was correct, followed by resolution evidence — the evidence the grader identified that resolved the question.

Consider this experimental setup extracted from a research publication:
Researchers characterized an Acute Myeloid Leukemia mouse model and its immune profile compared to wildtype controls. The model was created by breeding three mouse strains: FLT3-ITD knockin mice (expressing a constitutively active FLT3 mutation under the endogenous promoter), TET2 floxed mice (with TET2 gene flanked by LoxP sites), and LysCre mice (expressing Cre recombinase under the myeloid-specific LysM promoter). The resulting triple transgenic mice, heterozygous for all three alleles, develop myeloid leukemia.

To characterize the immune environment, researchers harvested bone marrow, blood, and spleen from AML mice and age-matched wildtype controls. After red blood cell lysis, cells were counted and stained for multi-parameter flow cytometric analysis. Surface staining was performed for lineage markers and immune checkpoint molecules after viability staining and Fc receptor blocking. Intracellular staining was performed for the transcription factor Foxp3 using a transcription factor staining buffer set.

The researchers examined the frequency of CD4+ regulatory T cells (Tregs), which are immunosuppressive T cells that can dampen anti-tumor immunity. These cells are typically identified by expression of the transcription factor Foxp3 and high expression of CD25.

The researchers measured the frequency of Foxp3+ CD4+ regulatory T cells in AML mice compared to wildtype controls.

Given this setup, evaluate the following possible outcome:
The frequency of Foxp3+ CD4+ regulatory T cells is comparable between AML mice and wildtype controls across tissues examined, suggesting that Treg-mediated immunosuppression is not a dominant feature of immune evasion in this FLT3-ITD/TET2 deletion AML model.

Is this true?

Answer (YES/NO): NO